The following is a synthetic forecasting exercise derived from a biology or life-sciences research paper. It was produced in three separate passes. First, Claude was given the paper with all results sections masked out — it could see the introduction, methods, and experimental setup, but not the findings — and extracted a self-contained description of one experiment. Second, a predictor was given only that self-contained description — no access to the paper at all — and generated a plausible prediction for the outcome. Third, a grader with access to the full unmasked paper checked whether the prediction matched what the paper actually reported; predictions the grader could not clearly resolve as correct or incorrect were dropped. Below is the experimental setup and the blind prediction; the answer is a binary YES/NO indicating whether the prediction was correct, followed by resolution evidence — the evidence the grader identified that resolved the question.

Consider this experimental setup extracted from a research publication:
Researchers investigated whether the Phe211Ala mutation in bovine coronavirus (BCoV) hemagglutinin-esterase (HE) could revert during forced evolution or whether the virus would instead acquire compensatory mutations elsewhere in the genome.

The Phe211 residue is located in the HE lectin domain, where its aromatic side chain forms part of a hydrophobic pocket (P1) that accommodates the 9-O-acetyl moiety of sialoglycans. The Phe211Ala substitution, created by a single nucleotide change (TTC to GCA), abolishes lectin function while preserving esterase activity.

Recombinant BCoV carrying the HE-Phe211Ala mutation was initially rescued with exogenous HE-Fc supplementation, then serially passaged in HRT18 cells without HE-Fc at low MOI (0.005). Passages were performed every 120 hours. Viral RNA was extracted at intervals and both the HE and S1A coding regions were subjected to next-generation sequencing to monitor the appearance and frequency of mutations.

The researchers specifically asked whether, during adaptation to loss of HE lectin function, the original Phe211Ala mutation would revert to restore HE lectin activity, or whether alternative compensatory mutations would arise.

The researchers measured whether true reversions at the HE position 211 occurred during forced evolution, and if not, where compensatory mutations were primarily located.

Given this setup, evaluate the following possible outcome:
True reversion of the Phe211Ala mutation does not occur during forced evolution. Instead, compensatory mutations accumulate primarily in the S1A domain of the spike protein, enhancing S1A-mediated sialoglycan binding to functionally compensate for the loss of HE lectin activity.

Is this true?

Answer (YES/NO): NO